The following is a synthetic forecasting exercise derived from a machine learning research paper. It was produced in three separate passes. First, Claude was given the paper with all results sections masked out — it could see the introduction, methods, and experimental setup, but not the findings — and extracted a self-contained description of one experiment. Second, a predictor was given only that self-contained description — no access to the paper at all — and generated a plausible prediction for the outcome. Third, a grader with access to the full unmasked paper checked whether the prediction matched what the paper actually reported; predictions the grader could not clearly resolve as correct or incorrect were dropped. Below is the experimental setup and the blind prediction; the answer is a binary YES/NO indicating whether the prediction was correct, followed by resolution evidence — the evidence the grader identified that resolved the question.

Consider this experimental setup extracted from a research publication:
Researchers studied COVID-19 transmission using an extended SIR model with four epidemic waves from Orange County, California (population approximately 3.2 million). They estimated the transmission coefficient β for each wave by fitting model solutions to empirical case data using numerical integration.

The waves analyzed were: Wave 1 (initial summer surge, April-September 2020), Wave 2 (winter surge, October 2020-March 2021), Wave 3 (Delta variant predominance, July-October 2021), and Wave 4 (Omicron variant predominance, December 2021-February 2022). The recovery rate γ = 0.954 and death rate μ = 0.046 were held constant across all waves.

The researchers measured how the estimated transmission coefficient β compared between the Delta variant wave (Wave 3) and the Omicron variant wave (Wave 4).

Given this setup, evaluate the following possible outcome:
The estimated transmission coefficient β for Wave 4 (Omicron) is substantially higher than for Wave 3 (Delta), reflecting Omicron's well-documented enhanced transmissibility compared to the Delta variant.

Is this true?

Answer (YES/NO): YES